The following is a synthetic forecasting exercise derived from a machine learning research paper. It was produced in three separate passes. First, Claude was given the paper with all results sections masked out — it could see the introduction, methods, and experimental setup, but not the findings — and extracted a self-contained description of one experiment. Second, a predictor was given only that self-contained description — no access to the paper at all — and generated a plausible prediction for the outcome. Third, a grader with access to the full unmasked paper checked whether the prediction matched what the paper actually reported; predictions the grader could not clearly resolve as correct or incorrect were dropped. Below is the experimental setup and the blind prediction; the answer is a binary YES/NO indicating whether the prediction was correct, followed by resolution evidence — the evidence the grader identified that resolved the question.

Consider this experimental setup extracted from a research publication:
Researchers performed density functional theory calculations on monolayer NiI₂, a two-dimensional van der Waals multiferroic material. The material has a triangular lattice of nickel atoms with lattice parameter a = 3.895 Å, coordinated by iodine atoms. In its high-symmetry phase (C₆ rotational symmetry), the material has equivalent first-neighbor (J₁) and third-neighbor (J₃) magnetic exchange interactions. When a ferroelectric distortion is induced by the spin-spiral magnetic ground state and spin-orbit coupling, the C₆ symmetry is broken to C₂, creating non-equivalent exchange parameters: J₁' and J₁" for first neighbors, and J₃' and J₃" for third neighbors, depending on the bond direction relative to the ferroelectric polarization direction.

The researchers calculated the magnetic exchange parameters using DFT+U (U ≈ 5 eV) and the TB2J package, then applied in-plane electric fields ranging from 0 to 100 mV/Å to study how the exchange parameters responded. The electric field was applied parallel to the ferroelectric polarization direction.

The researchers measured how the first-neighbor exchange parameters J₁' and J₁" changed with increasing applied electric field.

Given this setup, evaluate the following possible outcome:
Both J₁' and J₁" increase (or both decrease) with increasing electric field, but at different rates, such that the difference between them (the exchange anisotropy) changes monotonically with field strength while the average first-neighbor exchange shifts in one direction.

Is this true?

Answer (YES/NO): NO